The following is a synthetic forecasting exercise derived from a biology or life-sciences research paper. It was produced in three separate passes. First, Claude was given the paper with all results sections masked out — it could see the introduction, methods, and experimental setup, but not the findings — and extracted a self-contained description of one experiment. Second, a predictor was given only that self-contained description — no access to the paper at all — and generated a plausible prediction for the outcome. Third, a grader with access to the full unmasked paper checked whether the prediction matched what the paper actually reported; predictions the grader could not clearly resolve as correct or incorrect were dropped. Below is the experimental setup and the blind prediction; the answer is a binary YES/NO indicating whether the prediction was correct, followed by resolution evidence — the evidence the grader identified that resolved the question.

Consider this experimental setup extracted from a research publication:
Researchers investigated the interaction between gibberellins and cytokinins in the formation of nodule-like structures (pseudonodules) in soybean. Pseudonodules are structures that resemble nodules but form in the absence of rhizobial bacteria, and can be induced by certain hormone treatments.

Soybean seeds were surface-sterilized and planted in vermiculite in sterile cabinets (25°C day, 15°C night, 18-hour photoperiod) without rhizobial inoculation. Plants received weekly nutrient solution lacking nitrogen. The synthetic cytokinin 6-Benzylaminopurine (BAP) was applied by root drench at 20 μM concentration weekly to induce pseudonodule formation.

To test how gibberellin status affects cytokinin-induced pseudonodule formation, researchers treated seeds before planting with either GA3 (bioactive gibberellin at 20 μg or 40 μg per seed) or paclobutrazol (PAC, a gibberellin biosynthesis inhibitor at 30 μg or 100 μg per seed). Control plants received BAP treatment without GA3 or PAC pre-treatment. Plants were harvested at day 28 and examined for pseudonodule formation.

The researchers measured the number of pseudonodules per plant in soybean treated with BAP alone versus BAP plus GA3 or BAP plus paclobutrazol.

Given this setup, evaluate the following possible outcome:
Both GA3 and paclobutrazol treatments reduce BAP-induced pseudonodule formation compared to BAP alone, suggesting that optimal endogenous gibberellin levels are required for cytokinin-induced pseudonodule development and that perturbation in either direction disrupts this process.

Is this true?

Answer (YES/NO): NO